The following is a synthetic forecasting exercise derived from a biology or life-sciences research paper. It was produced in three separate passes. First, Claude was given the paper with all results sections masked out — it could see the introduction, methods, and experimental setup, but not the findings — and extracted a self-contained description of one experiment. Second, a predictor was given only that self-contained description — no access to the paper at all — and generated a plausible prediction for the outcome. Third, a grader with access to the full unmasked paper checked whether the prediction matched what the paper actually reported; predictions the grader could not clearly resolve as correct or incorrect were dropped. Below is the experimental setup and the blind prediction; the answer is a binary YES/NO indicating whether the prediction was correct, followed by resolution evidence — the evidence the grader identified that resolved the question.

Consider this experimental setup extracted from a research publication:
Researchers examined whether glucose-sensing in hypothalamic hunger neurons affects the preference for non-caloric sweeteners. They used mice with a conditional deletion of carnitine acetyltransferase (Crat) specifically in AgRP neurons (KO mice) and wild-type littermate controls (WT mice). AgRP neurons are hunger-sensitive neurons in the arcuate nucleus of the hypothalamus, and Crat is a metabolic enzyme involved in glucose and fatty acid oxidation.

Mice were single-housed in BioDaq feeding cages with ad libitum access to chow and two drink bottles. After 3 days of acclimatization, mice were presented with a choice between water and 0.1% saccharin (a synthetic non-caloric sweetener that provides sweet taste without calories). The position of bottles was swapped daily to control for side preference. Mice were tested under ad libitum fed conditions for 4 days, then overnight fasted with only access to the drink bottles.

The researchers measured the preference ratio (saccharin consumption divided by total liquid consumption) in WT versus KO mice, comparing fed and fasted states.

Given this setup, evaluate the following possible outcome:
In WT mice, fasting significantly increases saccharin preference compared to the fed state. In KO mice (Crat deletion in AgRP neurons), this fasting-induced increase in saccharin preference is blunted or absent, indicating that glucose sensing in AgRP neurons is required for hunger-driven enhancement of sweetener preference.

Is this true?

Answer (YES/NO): NO